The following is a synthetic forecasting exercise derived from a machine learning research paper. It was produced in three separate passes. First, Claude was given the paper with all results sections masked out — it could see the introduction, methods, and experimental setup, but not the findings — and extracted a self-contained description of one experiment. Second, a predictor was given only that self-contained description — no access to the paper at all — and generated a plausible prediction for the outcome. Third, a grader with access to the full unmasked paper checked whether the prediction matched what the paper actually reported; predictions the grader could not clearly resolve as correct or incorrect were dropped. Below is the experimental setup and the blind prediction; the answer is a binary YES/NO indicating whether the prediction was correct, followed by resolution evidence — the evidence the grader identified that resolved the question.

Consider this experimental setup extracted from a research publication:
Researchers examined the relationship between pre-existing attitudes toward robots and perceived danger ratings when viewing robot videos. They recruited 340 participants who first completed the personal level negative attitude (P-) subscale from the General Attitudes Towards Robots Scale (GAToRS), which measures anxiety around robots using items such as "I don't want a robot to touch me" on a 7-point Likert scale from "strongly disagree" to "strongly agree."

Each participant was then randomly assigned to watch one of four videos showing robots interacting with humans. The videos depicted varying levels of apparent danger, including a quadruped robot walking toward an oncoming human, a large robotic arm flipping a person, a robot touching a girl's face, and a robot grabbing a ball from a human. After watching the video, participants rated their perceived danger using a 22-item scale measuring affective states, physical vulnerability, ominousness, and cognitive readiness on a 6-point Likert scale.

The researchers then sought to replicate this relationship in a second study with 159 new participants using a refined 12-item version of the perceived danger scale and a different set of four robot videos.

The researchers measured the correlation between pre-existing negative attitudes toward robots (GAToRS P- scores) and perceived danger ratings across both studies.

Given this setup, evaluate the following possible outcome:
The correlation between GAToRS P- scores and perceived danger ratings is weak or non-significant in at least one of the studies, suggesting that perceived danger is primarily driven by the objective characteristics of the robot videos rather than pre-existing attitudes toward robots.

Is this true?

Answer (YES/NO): NO